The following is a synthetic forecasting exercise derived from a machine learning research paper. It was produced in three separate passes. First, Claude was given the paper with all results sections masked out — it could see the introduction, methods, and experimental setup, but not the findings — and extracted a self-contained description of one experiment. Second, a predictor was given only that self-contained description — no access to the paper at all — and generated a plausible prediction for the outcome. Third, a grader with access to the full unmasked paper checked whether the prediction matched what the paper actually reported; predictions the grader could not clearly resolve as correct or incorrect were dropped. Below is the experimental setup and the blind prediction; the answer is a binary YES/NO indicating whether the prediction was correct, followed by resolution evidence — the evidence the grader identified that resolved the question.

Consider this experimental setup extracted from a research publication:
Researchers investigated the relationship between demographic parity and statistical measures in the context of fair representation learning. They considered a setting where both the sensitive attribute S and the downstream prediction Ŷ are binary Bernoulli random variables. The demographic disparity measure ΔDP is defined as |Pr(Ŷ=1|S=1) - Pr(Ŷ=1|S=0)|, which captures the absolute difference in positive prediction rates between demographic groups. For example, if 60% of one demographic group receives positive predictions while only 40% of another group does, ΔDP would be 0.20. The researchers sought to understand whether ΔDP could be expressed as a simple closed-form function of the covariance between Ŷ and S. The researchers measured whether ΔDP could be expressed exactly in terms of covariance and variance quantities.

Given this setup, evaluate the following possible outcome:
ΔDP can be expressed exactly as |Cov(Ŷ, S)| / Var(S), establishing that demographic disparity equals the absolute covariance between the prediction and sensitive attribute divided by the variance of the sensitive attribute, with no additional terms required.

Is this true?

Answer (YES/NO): YES